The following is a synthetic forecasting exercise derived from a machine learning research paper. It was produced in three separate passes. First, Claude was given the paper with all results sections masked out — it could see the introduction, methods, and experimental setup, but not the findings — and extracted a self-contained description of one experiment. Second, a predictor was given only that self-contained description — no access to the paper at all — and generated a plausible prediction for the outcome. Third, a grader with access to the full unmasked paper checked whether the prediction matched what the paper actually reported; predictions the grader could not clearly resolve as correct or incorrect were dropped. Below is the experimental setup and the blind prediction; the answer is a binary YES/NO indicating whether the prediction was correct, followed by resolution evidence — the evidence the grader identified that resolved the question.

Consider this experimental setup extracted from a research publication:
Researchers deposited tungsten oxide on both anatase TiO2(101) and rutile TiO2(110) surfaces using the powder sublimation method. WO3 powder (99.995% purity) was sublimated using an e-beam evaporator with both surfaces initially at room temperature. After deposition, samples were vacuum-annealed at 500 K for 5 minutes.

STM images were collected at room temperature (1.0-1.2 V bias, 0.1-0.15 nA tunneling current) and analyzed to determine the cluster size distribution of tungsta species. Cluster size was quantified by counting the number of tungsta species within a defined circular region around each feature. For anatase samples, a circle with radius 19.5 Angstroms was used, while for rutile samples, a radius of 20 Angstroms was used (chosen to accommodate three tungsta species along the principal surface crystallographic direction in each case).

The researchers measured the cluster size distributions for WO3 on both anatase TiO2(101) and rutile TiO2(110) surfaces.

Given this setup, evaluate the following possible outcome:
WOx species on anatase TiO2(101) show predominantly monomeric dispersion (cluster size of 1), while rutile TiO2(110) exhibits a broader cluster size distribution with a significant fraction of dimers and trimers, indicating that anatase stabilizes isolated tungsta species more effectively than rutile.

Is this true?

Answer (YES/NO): NO